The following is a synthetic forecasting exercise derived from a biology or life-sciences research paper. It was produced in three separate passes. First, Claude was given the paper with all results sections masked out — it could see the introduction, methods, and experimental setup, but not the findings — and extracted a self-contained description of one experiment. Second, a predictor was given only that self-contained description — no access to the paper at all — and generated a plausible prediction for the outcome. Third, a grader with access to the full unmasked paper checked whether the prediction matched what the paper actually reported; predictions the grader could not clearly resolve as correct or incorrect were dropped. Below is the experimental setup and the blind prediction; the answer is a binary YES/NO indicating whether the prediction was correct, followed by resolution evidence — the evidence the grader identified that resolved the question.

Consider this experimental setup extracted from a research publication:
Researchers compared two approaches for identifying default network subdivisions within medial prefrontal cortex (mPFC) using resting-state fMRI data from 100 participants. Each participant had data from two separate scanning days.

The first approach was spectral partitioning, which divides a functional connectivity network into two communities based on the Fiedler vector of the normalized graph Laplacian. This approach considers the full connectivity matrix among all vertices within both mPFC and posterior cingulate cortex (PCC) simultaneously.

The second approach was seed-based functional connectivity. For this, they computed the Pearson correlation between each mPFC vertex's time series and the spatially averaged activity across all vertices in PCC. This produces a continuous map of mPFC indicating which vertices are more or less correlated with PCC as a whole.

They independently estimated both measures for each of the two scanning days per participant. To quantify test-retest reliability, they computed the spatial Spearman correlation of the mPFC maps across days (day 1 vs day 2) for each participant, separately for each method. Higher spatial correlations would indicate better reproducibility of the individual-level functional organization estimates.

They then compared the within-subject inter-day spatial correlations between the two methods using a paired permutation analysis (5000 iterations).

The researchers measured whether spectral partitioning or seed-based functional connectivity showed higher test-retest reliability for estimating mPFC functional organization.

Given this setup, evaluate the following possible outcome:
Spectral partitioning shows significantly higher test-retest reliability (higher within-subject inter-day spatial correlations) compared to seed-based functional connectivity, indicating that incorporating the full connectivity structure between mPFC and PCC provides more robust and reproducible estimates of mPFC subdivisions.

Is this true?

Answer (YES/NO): YES